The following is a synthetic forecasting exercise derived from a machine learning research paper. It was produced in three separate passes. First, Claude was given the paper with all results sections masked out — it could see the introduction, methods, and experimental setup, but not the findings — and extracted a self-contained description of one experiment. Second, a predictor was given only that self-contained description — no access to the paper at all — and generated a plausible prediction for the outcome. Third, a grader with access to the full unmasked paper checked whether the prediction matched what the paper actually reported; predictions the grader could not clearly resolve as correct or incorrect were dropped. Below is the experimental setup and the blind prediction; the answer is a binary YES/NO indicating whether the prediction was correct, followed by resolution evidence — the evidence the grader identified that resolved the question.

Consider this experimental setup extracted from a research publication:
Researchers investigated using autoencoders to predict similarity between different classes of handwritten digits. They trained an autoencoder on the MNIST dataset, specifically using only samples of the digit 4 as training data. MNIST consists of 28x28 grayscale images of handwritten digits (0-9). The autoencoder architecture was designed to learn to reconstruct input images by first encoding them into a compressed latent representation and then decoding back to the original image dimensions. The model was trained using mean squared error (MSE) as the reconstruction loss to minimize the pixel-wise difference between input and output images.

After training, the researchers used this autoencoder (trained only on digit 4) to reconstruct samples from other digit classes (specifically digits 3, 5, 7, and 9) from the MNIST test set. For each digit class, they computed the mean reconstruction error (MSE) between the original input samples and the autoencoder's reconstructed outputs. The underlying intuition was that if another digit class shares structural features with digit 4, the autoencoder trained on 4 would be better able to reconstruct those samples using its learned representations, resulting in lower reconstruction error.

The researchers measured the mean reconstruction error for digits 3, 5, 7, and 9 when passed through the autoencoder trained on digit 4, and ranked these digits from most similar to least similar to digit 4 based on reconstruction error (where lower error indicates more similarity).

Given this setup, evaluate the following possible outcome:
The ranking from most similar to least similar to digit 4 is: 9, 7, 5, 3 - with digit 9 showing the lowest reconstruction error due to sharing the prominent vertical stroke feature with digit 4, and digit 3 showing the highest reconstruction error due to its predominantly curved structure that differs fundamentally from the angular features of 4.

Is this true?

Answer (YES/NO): YES